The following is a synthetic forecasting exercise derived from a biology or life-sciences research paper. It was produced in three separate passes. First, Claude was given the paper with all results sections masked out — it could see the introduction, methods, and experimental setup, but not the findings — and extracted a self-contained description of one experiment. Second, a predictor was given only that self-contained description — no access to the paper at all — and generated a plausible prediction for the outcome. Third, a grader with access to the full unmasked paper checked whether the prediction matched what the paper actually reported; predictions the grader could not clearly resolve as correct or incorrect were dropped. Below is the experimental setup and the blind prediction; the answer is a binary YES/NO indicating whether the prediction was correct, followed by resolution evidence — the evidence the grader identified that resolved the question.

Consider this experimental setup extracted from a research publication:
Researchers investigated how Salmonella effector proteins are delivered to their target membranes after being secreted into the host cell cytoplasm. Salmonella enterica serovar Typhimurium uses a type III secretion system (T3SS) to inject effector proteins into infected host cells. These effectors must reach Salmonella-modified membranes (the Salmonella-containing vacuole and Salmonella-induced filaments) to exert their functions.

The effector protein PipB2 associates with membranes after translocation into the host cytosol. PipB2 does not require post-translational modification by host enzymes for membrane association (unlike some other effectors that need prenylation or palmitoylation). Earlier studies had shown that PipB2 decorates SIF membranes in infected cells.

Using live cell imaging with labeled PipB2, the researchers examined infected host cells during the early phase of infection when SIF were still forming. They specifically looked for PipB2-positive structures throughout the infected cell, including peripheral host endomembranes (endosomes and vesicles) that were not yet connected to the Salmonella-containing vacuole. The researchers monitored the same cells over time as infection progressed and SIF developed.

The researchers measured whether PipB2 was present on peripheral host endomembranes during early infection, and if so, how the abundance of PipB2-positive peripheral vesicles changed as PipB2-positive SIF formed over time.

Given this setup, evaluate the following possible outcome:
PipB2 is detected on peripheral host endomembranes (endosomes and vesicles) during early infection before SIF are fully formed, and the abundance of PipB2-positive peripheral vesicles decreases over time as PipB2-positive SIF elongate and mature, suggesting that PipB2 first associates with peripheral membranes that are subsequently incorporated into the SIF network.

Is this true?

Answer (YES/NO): YES